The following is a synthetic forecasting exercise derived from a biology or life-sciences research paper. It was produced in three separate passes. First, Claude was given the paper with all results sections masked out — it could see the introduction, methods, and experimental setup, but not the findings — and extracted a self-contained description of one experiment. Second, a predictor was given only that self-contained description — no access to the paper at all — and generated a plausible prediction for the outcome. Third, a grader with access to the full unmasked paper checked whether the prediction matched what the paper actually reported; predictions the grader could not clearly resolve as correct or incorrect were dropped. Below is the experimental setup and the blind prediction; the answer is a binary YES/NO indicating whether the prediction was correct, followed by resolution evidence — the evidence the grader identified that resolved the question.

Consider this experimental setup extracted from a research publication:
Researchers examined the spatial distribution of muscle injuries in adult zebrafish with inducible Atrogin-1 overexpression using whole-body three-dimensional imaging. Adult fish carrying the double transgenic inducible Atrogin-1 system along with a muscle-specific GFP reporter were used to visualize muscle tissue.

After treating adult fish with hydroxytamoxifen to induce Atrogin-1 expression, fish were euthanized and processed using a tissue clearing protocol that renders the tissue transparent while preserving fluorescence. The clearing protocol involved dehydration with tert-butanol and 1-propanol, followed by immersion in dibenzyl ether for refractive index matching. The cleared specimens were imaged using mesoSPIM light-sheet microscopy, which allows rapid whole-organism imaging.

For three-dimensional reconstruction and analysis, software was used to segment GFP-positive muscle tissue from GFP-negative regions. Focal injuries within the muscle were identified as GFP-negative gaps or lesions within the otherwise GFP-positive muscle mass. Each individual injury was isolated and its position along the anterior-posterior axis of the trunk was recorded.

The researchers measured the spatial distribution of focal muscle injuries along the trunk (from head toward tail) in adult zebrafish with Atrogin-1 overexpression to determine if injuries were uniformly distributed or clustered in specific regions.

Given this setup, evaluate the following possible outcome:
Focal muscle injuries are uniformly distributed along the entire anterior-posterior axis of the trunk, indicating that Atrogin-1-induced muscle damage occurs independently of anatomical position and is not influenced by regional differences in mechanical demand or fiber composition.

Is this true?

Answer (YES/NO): NO